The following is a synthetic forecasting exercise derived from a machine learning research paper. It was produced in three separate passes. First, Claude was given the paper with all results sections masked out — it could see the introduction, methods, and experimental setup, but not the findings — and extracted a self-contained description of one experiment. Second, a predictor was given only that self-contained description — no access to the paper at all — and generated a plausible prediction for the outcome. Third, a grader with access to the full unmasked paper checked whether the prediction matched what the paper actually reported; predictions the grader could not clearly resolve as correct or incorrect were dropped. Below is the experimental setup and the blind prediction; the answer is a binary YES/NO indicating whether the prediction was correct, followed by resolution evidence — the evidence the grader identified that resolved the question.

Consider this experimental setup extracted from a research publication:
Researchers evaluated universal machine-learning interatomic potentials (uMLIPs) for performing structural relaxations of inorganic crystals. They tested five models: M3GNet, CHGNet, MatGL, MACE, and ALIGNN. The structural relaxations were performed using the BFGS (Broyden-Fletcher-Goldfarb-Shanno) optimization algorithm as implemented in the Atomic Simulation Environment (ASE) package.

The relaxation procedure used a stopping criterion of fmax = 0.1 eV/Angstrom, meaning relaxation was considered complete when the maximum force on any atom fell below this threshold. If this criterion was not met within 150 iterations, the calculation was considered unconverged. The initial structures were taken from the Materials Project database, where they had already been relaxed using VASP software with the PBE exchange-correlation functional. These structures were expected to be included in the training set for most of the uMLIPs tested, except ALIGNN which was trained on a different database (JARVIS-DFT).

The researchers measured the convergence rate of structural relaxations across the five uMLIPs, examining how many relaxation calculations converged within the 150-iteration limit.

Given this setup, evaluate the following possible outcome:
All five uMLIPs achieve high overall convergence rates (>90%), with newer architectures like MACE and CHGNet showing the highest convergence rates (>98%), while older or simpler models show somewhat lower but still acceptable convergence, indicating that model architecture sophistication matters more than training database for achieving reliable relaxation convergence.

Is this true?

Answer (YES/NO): NO